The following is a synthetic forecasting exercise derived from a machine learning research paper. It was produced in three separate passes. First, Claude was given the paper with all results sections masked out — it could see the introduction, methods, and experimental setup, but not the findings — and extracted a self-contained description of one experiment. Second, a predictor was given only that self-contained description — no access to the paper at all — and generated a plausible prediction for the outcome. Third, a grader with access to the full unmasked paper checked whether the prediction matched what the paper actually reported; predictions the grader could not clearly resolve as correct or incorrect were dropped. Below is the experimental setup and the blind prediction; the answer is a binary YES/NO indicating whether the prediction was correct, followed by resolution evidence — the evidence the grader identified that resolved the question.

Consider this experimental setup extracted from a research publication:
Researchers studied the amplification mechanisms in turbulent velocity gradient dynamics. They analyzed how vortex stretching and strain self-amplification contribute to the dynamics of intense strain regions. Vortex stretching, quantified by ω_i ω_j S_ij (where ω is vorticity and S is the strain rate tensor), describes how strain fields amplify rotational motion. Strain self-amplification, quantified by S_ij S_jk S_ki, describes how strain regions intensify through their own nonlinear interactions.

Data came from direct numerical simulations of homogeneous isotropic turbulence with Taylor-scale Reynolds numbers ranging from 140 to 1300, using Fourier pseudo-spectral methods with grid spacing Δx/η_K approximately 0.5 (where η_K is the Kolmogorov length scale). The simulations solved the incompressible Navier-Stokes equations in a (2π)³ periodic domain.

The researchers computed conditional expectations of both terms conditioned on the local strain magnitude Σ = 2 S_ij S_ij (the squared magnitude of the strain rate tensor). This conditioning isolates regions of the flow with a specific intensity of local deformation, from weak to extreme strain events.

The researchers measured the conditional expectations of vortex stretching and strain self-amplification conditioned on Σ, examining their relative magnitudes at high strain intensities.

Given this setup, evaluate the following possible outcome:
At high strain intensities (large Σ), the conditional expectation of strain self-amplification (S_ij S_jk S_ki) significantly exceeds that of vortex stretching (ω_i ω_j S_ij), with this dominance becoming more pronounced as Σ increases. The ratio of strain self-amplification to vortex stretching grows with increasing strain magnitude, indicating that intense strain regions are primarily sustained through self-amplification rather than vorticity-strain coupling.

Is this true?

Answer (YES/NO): NO